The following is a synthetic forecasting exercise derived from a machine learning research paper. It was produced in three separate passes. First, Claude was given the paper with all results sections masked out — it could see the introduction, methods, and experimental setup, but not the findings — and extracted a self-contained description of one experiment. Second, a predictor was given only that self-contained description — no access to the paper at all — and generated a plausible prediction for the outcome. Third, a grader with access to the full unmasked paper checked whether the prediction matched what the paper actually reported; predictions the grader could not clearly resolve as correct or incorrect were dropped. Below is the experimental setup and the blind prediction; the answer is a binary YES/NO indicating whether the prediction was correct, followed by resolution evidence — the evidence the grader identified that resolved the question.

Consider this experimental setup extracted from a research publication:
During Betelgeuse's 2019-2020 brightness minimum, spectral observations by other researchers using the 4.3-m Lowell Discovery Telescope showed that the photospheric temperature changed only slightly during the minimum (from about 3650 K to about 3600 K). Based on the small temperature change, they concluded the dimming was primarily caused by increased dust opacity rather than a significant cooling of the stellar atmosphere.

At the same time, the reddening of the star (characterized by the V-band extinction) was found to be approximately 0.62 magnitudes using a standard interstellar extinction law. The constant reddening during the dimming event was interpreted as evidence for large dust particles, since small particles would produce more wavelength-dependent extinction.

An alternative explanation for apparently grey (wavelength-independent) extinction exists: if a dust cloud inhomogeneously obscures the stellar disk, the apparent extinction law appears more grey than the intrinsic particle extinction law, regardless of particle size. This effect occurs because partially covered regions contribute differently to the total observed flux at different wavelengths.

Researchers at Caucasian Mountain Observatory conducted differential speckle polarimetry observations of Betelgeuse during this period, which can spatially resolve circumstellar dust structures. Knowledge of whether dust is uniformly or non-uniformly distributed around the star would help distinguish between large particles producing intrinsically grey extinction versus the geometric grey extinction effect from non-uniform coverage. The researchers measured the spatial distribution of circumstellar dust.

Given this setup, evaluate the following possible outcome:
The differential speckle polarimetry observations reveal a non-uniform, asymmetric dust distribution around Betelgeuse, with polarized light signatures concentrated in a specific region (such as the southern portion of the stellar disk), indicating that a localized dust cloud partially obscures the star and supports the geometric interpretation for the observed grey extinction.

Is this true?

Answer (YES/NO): NO